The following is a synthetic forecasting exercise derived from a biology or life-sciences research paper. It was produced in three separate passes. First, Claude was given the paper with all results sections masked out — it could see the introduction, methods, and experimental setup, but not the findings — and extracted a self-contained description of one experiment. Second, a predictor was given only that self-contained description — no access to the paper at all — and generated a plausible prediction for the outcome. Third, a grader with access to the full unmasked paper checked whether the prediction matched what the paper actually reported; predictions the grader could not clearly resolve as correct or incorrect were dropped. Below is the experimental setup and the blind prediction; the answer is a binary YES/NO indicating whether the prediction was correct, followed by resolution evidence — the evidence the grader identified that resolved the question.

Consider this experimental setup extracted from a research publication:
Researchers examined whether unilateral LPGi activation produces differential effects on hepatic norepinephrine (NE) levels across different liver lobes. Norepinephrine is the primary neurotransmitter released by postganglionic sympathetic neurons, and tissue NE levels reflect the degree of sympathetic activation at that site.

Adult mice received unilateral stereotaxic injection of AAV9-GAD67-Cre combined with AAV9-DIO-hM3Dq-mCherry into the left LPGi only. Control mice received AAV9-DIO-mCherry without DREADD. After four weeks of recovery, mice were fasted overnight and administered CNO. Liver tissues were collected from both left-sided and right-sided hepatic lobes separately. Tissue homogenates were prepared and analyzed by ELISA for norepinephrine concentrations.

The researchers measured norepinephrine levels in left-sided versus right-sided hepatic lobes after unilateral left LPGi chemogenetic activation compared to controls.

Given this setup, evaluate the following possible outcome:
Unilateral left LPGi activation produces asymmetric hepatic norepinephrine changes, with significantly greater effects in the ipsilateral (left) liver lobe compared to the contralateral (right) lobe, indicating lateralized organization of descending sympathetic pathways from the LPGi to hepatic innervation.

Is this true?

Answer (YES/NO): NO